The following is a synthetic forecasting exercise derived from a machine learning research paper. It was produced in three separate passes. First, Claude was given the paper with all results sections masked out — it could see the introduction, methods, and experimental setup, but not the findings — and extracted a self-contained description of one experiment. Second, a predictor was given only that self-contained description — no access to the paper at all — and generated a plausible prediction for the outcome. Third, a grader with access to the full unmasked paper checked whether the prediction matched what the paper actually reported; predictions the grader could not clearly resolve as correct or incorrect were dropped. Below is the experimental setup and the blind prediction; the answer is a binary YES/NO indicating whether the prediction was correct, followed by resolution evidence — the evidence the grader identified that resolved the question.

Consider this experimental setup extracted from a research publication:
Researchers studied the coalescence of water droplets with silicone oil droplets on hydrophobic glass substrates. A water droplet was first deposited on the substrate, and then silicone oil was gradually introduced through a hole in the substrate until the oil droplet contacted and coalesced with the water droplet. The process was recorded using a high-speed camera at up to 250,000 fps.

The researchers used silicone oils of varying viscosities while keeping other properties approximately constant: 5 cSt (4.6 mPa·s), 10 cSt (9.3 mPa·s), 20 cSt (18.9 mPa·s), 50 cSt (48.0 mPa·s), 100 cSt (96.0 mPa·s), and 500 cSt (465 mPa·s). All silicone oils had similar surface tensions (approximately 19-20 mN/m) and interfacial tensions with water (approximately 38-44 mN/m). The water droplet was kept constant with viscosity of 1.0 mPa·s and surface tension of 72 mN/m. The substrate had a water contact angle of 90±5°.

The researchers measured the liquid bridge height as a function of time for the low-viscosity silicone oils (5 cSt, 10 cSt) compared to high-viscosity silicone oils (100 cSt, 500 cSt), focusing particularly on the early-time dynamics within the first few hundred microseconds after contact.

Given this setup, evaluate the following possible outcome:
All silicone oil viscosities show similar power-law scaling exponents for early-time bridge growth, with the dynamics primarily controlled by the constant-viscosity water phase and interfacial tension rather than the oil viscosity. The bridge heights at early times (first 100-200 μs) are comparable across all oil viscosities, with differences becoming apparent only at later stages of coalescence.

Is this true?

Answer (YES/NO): NO